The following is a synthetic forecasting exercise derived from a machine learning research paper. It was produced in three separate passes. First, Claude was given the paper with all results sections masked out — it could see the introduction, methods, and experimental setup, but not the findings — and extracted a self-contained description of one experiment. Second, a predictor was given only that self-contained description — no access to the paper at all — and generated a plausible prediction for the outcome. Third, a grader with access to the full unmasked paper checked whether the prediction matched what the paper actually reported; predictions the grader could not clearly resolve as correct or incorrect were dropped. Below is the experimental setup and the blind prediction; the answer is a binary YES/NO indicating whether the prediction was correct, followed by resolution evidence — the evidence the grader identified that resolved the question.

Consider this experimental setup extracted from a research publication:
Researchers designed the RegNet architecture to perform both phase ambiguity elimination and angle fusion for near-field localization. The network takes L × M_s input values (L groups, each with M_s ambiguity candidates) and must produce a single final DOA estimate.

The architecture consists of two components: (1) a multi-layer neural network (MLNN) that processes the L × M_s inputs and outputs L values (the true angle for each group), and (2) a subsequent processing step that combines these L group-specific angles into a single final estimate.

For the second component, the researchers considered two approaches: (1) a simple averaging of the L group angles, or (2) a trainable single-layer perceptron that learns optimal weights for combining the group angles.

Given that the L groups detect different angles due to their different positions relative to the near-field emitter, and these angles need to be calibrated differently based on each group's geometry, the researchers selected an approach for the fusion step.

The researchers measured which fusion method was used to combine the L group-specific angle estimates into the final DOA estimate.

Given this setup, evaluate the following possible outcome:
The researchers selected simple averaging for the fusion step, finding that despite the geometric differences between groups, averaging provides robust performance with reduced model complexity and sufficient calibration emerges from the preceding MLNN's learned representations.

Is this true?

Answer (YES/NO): NO